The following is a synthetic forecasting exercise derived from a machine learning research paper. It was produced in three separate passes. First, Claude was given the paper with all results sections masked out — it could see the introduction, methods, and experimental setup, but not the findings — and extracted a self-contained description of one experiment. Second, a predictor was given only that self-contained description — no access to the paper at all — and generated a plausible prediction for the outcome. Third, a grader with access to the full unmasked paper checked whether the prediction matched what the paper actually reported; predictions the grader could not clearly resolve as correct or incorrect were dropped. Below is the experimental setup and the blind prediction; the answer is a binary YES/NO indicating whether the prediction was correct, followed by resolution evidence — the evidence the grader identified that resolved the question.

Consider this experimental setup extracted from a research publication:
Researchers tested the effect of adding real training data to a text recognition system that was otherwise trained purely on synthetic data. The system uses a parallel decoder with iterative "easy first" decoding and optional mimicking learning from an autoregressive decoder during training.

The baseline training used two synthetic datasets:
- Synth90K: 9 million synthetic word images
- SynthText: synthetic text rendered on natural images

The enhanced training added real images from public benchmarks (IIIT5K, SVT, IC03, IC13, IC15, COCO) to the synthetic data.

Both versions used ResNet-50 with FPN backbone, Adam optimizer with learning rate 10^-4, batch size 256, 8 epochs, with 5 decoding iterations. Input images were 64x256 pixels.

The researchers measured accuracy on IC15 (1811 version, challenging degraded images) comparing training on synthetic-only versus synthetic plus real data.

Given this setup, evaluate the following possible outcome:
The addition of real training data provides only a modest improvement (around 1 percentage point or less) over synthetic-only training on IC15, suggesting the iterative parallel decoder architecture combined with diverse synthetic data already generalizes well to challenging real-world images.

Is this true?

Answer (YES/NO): NO